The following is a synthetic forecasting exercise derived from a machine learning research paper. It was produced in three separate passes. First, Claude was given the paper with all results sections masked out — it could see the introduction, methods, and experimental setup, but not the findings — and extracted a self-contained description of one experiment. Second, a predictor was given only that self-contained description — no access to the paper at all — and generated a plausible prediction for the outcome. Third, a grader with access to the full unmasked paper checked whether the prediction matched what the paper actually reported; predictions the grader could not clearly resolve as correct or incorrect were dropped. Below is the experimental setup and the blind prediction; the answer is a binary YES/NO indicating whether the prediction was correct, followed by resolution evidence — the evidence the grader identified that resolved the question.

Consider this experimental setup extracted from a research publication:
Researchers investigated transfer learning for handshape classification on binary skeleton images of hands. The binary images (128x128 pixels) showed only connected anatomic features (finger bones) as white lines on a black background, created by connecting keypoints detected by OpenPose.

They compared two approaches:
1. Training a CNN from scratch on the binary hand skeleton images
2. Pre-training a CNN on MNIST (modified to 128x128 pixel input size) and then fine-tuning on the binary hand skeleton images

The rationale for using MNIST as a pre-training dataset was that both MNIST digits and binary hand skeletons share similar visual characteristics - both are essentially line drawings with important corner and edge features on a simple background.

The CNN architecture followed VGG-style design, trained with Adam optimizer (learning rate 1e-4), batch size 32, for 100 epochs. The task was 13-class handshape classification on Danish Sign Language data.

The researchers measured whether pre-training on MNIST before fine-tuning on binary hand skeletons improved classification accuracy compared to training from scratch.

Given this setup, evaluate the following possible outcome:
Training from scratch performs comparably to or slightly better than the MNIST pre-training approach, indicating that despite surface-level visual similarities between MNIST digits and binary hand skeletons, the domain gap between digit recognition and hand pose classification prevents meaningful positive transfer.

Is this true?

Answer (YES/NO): YES